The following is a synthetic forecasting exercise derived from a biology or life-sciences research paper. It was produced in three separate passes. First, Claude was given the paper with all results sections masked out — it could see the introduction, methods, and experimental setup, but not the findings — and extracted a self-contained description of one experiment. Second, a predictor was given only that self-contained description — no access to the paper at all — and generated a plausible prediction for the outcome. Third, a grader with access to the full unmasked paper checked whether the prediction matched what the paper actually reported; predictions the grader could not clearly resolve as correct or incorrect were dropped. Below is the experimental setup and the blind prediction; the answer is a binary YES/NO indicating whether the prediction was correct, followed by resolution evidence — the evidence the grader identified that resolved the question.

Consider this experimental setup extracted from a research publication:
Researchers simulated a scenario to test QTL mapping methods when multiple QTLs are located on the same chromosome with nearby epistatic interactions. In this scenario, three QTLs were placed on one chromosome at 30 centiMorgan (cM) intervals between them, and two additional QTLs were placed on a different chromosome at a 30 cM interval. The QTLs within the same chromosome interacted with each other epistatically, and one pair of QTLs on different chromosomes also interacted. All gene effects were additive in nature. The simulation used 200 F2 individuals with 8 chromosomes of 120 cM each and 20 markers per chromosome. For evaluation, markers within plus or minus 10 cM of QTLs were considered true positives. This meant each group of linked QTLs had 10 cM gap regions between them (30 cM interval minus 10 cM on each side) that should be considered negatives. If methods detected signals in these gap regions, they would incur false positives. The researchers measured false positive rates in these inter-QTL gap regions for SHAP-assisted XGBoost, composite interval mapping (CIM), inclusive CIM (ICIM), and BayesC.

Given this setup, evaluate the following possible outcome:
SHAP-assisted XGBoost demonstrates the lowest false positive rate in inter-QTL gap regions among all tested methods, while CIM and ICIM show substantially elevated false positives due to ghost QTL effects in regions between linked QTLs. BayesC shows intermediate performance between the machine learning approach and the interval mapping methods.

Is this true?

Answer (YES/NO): NO